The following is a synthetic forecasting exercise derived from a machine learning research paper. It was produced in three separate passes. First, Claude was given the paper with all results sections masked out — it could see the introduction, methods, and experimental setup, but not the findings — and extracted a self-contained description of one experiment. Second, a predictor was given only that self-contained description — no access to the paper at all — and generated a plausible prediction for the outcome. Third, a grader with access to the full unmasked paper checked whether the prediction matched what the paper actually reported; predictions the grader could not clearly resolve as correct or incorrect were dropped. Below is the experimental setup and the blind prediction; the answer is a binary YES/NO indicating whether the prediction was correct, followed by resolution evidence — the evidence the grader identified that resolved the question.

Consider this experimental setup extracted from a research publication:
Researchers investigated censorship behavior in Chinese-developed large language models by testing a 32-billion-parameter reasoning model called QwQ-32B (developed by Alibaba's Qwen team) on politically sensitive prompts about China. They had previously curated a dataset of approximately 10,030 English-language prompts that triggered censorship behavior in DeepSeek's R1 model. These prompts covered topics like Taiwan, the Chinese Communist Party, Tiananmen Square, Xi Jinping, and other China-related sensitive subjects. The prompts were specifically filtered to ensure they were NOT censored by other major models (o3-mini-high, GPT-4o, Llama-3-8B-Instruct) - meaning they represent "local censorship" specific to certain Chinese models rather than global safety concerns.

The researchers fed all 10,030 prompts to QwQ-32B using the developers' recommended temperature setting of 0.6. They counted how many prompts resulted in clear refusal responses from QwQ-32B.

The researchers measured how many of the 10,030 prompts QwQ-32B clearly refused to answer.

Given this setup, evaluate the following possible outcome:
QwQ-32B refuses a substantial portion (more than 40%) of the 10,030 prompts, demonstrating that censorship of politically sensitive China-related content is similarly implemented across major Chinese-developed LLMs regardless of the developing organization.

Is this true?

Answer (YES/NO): NO